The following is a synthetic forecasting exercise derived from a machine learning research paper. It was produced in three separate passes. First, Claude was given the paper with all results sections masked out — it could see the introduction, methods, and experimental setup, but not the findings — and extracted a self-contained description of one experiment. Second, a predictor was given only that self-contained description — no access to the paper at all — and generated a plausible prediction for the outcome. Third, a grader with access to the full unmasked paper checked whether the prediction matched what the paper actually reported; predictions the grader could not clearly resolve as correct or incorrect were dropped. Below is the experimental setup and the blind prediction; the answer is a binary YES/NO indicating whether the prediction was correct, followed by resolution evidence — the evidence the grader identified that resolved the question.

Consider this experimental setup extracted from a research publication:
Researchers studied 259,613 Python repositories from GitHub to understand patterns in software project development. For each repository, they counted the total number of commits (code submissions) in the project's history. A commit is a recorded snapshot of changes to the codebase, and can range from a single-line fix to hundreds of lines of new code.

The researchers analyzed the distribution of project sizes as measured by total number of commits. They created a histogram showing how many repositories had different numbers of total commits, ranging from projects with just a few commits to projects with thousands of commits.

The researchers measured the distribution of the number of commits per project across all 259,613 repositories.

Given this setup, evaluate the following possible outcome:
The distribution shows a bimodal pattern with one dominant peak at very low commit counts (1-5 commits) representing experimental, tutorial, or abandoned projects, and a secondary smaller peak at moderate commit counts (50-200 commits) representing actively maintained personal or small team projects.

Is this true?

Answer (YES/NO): NO